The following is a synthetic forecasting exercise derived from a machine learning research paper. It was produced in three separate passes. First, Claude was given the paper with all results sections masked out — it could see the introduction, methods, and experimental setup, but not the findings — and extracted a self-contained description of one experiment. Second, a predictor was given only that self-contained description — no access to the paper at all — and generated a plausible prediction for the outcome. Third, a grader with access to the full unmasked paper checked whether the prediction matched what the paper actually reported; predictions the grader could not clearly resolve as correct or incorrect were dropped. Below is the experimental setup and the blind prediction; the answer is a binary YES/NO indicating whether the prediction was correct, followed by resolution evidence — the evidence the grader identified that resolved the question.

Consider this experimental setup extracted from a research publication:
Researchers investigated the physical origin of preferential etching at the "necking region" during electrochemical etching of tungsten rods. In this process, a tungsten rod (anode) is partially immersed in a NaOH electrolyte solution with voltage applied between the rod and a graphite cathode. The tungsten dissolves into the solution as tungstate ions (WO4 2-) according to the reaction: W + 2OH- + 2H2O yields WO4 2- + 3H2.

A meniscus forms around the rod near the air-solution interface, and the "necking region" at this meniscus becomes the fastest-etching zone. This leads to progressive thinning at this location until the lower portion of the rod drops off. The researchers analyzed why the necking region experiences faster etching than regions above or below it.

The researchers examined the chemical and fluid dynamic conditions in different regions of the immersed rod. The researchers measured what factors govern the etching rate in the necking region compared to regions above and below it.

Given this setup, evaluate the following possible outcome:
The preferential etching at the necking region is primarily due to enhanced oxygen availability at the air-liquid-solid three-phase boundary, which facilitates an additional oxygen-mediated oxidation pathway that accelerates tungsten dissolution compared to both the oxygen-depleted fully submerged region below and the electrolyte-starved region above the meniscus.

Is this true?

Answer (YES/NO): NO